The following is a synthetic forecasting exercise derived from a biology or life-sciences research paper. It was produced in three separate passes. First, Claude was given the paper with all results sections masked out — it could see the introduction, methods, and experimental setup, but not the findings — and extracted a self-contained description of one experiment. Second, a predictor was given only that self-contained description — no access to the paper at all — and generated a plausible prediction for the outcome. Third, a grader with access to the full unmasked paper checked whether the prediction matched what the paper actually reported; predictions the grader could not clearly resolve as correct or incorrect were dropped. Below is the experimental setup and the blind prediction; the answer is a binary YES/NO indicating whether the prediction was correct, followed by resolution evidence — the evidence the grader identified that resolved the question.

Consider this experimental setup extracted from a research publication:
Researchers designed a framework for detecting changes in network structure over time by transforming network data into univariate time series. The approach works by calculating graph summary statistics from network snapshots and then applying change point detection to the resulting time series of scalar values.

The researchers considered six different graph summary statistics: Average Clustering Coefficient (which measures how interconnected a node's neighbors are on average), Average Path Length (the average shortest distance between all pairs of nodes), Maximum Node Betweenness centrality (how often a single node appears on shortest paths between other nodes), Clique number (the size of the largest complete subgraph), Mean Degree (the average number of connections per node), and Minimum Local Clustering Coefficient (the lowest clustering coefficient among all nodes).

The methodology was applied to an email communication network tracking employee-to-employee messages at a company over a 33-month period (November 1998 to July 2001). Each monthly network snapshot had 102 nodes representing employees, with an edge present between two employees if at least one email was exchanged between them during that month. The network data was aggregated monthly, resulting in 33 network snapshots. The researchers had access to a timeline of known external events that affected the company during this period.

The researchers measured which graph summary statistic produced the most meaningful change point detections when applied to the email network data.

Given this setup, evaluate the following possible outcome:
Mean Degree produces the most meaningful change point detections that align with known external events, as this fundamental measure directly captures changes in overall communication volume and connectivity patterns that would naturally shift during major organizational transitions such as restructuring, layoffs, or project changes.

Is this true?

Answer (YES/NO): NO